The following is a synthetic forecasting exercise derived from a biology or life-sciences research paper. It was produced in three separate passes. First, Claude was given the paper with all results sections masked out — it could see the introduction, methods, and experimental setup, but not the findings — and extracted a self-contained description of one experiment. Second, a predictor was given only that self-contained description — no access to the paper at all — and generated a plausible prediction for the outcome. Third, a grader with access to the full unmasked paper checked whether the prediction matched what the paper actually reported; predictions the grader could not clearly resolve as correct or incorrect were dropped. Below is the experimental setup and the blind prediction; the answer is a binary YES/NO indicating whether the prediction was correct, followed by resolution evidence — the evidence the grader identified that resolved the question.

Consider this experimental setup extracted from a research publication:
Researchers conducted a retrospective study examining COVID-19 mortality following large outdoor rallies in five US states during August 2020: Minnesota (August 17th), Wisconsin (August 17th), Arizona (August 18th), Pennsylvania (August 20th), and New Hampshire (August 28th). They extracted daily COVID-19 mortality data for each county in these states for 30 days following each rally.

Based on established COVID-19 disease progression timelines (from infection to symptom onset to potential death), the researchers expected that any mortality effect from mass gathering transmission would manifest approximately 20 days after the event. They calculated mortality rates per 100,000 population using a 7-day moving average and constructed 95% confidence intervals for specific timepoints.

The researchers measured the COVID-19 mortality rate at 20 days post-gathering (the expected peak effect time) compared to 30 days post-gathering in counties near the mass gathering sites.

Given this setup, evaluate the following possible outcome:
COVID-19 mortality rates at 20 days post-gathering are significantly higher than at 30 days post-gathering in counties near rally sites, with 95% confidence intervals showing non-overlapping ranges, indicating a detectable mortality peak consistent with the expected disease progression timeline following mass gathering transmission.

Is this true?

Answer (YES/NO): NO